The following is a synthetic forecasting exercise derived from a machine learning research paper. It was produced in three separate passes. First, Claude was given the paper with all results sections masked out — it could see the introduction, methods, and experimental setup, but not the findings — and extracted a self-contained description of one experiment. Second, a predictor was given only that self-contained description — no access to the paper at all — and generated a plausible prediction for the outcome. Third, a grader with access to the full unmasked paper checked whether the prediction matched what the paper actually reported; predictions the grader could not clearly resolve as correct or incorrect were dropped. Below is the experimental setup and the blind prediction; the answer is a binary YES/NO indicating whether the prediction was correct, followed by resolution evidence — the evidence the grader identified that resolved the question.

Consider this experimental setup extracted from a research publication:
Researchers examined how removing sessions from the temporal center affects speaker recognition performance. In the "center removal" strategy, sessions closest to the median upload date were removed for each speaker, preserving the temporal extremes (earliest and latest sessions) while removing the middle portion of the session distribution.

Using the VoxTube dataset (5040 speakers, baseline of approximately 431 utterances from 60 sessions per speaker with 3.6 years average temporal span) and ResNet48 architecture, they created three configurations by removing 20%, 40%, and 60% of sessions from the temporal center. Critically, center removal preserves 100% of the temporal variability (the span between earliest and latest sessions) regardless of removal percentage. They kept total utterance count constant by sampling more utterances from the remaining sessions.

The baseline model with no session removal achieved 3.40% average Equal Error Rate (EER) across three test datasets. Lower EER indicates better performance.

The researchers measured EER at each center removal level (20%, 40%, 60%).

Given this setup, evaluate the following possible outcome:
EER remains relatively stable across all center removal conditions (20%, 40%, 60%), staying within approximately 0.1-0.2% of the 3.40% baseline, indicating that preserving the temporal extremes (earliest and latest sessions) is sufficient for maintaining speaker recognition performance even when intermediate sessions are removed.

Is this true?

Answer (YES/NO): YES